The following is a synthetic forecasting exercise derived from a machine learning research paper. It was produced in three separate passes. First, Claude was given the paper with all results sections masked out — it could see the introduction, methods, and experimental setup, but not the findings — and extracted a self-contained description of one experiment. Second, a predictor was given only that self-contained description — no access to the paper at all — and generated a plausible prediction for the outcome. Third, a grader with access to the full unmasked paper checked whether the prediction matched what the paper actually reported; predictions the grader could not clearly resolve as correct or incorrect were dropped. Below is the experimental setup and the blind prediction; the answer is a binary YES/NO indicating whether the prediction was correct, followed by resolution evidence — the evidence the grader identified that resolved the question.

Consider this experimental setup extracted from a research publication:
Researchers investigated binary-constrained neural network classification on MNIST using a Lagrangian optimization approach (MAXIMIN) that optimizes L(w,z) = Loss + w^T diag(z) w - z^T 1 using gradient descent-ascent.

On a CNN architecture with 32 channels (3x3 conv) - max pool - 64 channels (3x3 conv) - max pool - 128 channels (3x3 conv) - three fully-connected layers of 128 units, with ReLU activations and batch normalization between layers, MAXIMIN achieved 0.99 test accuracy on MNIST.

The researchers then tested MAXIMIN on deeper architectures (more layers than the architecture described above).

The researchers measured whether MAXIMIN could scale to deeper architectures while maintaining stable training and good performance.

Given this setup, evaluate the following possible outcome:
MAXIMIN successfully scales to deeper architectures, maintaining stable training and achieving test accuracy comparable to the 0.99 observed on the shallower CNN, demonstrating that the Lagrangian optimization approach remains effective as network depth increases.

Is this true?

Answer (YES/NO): NO